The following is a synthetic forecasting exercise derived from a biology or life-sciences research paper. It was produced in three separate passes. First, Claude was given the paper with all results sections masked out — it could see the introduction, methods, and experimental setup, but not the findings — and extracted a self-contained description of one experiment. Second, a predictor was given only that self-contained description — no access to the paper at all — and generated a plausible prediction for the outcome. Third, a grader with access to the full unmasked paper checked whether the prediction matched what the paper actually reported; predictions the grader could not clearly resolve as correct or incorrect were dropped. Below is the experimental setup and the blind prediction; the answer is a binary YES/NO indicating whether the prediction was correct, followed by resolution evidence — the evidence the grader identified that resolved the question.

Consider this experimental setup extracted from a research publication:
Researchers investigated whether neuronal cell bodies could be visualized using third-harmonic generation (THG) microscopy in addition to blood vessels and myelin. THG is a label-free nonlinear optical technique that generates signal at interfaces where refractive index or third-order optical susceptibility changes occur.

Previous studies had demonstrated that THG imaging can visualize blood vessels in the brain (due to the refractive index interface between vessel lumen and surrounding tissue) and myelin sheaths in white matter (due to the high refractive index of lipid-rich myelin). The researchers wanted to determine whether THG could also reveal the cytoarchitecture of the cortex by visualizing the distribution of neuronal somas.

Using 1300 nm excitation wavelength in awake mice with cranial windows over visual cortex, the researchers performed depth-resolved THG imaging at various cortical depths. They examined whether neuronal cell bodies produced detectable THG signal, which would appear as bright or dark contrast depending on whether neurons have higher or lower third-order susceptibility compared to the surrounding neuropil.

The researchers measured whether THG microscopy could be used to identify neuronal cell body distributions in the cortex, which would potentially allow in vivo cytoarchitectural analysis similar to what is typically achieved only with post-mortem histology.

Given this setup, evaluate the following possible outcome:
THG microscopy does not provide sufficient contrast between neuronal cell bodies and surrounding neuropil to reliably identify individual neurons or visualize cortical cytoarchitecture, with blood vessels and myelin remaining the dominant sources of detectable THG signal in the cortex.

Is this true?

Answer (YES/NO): NO